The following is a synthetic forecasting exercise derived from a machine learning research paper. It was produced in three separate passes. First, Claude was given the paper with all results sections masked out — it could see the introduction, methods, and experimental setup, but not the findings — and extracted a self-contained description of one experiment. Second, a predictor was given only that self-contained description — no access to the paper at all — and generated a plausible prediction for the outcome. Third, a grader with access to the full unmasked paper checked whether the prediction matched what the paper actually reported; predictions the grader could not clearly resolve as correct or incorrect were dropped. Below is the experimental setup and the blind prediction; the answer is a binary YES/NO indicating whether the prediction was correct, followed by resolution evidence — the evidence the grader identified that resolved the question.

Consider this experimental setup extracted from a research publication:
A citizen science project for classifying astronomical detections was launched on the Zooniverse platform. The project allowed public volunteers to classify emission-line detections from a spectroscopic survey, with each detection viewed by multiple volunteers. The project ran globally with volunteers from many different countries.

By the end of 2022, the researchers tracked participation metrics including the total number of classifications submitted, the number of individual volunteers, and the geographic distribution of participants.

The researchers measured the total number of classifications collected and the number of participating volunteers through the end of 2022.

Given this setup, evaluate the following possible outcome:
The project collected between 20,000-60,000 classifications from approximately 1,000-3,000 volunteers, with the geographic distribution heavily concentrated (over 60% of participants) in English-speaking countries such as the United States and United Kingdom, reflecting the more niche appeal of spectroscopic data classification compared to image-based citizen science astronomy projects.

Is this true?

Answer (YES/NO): NO